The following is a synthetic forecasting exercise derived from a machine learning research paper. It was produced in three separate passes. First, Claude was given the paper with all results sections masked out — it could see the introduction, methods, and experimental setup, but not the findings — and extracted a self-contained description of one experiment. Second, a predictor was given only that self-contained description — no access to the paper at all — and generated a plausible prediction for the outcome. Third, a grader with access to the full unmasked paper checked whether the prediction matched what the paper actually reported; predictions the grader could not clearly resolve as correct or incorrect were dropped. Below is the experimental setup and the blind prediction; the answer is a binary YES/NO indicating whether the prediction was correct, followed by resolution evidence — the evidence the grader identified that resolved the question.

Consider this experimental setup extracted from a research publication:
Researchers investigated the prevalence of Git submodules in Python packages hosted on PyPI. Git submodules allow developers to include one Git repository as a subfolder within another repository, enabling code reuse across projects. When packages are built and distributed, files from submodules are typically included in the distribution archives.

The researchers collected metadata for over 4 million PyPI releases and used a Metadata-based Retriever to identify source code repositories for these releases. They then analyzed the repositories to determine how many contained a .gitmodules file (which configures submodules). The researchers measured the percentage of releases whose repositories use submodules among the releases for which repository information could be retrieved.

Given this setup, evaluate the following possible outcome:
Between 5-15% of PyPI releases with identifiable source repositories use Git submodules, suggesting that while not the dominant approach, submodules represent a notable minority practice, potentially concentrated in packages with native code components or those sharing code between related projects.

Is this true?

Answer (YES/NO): YES